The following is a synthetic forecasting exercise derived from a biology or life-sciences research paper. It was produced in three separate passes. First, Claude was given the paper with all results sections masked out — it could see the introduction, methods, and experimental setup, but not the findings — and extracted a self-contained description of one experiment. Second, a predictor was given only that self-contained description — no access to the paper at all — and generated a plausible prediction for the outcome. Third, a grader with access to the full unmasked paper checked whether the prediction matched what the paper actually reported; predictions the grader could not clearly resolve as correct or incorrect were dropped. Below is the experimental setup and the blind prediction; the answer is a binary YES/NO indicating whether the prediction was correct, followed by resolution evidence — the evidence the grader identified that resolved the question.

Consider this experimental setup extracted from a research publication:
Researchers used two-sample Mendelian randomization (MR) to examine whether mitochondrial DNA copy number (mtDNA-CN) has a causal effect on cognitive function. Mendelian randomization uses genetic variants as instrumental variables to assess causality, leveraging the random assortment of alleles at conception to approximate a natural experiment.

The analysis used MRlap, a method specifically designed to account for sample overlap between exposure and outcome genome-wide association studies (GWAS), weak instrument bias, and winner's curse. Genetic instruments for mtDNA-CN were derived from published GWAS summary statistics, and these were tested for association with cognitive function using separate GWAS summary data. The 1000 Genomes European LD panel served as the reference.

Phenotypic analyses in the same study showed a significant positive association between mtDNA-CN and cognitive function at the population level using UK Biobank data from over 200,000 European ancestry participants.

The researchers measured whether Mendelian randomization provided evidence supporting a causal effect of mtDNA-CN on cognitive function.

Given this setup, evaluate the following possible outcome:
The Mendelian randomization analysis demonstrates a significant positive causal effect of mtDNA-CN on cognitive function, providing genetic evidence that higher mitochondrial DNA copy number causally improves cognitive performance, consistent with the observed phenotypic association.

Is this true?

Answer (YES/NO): NO